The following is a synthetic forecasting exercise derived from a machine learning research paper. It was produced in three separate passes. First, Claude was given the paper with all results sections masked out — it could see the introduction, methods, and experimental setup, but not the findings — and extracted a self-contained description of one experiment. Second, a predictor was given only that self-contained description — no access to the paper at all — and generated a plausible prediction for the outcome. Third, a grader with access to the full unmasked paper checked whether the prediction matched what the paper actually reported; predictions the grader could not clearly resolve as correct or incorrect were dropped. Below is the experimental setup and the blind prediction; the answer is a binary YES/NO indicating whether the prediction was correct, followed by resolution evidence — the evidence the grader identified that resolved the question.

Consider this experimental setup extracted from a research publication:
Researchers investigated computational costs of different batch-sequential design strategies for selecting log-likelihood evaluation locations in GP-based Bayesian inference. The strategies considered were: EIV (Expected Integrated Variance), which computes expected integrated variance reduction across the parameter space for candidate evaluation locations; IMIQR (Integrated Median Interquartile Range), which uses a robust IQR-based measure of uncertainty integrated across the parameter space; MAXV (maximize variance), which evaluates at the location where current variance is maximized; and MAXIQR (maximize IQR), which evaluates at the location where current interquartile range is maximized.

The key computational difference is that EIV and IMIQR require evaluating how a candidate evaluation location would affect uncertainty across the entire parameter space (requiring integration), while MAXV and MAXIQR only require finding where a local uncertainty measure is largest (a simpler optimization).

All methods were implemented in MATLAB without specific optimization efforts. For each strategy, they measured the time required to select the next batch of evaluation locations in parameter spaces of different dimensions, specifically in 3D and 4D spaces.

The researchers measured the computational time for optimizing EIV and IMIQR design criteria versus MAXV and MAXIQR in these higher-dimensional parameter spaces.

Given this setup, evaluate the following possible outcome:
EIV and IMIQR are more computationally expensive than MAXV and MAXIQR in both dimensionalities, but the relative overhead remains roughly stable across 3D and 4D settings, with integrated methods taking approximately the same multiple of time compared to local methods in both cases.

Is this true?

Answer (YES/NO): YES